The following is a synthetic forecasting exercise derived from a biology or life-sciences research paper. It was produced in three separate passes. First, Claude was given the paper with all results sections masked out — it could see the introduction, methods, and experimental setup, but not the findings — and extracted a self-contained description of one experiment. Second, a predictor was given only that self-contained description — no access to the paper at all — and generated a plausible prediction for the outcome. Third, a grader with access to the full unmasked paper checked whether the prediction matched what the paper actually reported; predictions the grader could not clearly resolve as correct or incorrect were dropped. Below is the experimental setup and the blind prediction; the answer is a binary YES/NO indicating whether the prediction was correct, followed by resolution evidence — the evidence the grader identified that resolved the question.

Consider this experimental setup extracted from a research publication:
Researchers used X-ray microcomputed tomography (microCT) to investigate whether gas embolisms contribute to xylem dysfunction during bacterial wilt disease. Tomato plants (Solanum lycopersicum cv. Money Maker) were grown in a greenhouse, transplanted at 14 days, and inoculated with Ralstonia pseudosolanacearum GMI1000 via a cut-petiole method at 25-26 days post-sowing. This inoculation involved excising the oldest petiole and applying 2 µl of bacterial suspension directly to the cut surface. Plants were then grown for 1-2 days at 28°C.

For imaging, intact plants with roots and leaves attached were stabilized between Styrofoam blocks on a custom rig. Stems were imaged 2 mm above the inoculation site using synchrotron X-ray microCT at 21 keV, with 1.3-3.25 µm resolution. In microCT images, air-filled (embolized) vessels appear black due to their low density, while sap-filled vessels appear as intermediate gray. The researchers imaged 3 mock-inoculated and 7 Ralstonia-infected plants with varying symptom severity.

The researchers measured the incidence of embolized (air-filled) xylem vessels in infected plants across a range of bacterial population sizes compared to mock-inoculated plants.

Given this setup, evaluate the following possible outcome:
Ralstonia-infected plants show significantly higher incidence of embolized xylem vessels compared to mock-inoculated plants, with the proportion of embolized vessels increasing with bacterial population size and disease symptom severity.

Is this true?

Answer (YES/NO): NO